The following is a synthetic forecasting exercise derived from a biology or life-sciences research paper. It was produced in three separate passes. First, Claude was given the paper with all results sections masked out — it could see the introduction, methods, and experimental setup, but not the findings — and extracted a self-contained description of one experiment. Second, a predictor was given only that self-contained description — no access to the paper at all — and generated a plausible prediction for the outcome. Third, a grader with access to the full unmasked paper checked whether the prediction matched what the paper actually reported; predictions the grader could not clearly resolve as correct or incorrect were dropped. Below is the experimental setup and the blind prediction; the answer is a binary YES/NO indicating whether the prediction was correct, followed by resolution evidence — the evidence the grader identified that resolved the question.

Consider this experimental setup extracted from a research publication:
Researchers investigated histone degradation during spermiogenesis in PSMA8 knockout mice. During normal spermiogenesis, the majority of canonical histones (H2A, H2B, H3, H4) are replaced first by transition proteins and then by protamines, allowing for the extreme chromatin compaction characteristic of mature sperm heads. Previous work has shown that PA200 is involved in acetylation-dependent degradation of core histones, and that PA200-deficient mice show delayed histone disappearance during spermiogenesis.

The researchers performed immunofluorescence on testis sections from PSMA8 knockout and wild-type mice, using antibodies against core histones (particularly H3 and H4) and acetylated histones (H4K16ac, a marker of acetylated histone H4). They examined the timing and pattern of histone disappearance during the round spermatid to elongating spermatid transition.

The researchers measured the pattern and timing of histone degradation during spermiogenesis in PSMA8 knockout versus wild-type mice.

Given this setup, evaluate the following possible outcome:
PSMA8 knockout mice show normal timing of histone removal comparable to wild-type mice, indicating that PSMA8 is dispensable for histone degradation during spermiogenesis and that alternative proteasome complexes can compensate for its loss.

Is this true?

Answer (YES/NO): NO